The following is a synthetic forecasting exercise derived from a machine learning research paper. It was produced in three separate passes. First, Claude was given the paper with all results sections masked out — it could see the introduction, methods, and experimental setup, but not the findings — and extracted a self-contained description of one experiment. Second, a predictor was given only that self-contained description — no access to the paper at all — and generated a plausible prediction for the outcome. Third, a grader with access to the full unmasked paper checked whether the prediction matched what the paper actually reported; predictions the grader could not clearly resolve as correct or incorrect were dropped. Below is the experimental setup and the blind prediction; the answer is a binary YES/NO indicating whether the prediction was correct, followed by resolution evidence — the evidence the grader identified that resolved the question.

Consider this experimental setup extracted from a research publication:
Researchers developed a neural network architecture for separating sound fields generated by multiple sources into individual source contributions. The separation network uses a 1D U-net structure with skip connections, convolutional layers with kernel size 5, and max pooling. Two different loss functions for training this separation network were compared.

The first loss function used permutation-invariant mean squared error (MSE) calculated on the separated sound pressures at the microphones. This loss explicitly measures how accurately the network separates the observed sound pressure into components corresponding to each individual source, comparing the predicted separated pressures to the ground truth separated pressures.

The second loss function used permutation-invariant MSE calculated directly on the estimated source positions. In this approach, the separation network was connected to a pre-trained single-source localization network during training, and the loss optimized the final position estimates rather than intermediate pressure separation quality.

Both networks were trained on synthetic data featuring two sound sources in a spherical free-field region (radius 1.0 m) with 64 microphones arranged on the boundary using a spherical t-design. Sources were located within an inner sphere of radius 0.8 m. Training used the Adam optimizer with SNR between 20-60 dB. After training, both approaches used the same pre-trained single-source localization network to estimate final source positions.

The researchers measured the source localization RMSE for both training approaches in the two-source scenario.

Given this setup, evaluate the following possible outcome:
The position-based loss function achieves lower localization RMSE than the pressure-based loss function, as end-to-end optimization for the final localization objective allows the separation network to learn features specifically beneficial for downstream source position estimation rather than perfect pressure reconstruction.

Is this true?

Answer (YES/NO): NO